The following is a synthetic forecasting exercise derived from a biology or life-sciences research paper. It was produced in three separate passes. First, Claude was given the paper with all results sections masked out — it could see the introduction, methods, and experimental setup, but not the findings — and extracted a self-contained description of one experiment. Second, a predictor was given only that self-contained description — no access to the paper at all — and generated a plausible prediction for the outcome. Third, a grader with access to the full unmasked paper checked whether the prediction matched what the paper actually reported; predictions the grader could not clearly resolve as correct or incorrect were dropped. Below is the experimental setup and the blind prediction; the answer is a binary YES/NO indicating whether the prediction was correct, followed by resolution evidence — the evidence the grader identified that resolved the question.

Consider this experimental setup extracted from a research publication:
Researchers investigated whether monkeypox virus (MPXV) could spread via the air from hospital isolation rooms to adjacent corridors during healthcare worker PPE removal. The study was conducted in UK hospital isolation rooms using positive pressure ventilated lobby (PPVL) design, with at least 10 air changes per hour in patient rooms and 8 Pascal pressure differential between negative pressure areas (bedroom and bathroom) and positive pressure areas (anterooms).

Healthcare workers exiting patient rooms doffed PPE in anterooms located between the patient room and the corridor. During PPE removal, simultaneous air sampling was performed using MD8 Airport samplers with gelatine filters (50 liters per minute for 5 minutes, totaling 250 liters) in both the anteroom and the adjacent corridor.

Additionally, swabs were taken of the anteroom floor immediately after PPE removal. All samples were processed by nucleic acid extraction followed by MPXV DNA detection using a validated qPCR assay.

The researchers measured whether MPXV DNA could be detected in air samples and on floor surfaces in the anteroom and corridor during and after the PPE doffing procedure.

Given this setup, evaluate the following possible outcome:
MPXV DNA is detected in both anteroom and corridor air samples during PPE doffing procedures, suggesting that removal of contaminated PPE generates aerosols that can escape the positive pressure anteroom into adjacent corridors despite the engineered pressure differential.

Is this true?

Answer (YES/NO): NO